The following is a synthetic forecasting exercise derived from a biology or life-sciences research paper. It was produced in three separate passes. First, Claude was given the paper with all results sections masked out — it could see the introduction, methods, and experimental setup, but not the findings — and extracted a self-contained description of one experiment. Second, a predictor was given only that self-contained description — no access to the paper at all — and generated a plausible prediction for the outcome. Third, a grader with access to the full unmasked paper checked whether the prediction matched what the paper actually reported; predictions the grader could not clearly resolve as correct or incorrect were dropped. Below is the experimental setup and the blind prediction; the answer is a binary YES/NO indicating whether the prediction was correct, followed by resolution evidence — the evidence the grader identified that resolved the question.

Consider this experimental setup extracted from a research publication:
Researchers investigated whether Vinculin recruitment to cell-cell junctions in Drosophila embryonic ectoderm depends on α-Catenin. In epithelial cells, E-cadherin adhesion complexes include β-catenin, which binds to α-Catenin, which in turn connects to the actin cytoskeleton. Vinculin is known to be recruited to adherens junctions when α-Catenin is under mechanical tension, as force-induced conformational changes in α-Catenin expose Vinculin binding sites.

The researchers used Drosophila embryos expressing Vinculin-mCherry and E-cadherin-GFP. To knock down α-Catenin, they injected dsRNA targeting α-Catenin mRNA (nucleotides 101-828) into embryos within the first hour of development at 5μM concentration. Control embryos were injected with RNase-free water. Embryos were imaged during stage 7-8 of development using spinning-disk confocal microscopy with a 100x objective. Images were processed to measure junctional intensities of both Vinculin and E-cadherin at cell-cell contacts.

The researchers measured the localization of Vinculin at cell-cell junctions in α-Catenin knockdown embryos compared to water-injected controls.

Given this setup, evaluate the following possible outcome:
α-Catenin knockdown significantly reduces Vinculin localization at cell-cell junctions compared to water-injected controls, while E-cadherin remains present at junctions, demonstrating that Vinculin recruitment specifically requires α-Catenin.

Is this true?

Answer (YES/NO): YES